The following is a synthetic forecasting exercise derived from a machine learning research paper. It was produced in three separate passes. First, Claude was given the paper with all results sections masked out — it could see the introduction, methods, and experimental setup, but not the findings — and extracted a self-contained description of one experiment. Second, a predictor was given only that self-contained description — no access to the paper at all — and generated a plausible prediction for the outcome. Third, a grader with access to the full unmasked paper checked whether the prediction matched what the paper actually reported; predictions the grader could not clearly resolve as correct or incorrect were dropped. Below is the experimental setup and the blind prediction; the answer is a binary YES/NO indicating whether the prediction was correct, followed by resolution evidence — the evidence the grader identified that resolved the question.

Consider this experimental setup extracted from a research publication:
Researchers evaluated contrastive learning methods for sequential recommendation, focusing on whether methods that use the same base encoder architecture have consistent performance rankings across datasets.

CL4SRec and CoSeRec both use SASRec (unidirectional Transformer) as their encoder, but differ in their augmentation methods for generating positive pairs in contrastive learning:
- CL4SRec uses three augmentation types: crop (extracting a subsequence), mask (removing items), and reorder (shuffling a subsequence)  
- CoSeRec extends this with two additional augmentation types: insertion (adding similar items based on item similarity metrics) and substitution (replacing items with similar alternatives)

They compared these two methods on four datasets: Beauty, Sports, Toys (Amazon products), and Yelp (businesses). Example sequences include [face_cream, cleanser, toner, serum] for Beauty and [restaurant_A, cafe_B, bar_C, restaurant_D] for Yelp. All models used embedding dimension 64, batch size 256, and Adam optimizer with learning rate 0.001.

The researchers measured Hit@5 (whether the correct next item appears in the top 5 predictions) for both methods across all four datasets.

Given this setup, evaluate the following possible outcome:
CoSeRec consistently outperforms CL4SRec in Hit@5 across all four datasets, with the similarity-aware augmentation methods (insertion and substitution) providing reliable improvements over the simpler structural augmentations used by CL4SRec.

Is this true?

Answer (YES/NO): NO